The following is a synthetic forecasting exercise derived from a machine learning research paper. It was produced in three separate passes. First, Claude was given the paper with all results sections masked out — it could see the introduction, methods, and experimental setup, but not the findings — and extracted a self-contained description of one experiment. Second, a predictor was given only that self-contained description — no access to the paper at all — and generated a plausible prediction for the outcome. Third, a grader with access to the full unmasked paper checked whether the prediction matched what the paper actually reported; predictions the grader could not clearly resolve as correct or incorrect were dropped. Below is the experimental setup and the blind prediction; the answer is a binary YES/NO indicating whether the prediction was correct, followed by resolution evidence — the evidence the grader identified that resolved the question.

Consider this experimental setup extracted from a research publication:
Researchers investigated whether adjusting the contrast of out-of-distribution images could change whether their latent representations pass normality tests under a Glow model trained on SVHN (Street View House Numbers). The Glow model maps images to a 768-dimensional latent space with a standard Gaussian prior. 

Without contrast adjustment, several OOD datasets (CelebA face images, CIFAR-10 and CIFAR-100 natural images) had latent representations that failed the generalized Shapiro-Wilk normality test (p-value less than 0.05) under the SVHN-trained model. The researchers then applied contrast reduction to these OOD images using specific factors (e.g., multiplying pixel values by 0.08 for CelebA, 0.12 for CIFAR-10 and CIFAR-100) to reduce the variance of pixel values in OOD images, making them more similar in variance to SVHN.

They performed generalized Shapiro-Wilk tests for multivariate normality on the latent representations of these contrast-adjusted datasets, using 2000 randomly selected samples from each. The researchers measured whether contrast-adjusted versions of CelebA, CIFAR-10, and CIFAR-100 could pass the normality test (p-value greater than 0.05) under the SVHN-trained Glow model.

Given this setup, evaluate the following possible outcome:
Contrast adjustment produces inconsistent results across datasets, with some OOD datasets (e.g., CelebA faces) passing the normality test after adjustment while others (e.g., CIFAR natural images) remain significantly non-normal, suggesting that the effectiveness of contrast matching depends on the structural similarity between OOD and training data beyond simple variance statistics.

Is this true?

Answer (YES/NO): NO